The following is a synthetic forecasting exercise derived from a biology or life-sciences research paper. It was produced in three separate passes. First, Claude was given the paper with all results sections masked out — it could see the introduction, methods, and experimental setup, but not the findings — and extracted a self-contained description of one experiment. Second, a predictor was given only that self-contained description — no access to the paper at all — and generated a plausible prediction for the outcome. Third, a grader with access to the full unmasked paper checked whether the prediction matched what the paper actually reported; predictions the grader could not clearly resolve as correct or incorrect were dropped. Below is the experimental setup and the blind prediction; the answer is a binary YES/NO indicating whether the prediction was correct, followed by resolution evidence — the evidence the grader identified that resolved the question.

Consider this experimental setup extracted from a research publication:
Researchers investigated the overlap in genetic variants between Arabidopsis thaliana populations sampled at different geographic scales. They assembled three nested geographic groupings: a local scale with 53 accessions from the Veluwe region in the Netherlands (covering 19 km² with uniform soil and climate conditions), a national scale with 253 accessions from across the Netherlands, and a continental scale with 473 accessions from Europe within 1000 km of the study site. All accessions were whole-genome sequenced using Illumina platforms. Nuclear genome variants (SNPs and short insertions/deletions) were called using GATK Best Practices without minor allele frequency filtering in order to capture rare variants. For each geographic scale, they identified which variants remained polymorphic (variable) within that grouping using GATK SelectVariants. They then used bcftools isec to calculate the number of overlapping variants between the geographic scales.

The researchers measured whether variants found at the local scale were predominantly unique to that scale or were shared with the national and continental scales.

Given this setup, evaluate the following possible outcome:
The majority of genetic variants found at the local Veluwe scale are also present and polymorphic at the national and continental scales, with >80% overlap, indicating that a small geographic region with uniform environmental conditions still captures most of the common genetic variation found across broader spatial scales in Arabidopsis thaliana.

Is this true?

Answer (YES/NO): NO